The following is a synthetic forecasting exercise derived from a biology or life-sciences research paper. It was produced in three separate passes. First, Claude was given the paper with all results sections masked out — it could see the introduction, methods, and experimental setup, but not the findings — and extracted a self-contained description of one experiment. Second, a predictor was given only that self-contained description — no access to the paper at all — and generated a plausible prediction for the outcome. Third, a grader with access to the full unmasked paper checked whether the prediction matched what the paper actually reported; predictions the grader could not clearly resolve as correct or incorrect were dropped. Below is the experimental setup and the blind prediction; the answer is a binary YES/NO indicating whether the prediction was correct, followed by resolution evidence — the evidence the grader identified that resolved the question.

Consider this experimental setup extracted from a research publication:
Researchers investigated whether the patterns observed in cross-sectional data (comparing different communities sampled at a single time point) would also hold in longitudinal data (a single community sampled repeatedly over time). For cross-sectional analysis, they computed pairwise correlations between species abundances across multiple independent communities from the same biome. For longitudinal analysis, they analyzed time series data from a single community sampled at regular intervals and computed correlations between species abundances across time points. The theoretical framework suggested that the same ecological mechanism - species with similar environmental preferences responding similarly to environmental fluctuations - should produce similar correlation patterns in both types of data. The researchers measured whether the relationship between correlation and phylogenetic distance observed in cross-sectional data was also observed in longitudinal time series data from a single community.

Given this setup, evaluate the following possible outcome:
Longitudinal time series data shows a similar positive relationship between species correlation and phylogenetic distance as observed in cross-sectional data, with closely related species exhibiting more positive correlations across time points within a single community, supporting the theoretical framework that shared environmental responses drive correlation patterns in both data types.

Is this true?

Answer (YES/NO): YES